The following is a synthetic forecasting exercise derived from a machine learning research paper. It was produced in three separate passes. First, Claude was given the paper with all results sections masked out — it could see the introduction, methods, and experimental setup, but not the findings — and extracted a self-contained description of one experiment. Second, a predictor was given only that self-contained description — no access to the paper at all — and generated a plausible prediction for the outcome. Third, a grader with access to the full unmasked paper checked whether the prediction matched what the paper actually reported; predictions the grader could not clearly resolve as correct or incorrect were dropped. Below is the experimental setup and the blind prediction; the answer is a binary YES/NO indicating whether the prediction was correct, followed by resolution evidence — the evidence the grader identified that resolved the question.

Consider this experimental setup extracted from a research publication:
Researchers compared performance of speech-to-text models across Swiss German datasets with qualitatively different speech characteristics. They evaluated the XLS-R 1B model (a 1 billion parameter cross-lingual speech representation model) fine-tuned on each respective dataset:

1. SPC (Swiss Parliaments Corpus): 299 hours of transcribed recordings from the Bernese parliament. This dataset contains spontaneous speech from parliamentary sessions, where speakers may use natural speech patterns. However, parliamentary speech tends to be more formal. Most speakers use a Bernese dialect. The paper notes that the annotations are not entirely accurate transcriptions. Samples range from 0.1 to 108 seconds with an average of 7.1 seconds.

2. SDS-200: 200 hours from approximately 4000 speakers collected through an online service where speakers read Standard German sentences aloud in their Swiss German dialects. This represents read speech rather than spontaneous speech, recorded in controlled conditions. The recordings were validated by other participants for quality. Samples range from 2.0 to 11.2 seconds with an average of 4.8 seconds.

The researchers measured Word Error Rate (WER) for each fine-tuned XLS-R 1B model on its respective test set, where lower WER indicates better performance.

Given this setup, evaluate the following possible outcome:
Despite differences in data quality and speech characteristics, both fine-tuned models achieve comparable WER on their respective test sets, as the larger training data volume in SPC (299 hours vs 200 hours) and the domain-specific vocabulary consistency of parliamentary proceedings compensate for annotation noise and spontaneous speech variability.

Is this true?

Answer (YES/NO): NO